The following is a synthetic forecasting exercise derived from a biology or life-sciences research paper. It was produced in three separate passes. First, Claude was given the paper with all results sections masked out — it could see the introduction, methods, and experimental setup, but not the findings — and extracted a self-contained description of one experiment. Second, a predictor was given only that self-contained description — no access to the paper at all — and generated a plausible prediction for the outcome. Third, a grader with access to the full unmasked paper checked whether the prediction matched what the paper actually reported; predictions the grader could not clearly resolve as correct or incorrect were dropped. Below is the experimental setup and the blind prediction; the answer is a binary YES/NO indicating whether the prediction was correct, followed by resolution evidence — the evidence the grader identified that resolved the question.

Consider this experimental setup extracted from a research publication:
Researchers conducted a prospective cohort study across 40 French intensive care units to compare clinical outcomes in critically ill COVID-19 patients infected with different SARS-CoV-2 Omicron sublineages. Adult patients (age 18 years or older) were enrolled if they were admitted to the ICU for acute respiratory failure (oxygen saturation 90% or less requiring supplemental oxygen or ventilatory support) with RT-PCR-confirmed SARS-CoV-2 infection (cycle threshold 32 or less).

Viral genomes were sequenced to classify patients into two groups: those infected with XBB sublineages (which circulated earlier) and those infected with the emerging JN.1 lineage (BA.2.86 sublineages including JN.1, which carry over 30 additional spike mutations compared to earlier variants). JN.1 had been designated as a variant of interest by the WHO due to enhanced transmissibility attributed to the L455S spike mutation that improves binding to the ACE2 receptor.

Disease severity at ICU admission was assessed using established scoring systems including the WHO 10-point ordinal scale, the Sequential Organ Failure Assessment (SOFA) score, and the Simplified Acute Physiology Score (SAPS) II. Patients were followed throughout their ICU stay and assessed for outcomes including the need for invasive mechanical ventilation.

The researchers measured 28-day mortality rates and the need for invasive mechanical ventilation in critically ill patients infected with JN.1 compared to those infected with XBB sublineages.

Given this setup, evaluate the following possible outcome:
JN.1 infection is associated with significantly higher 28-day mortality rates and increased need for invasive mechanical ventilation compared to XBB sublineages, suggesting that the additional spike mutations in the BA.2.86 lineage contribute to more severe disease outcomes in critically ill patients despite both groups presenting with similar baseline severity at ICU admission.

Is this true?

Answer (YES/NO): NO